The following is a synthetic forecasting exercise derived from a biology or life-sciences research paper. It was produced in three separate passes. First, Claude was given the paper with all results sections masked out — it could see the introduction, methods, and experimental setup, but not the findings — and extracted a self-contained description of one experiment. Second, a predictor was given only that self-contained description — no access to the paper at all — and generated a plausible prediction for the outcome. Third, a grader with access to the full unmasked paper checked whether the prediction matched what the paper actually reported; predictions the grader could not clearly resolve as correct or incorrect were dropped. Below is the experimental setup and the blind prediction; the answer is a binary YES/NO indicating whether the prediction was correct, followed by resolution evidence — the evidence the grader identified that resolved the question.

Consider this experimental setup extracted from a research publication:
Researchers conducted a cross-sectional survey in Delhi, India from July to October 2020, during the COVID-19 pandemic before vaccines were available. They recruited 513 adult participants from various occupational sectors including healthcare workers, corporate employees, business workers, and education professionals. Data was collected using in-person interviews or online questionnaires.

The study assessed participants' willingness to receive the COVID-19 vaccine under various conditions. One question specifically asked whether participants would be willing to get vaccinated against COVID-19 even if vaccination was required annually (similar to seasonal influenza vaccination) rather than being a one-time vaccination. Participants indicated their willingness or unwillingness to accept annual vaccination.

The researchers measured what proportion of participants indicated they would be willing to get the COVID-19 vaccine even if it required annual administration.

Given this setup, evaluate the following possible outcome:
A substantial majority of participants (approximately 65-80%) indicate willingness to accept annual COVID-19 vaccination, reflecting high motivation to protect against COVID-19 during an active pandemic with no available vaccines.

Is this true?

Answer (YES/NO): YES